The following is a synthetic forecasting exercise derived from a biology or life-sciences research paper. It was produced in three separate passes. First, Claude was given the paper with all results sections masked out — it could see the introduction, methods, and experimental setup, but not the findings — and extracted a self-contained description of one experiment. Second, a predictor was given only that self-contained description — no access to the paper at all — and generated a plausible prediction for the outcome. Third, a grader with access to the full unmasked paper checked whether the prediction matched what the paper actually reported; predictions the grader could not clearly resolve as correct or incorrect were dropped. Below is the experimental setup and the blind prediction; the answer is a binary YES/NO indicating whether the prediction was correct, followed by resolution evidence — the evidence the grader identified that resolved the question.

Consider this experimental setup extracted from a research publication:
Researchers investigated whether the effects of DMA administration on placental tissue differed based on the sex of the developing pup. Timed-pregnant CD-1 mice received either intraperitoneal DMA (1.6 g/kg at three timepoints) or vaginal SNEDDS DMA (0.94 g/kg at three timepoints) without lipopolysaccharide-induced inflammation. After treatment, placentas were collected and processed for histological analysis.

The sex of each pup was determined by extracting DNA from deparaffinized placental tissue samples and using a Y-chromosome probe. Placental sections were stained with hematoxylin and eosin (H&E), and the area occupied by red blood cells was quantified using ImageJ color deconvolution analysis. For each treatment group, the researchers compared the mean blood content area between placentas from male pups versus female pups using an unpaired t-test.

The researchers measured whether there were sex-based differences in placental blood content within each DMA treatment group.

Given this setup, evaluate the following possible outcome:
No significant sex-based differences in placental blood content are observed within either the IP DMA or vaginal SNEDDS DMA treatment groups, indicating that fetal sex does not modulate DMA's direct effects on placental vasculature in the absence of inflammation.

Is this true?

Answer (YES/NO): YES